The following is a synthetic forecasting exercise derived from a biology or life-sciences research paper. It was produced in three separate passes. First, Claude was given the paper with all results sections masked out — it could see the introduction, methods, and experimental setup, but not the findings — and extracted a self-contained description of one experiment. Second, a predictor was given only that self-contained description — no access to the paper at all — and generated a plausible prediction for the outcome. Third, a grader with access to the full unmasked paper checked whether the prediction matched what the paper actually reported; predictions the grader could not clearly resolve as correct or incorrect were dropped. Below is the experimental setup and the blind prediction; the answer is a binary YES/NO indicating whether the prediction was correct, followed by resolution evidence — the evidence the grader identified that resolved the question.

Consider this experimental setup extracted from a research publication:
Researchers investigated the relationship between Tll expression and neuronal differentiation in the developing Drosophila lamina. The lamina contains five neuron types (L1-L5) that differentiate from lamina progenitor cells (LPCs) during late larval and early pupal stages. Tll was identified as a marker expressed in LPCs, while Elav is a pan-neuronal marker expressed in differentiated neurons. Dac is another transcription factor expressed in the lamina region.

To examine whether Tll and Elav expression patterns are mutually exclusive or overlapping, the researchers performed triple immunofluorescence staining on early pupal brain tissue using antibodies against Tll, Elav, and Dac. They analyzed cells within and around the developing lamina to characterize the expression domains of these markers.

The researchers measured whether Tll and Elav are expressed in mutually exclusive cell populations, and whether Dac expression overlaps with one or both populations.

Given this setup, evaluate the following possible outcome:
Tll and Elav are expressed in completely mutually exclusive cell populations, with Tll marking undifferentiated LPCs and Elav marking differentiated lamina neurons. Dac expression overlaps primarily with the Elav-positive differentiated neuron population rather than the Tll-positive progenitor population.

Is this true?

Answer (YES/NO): NO